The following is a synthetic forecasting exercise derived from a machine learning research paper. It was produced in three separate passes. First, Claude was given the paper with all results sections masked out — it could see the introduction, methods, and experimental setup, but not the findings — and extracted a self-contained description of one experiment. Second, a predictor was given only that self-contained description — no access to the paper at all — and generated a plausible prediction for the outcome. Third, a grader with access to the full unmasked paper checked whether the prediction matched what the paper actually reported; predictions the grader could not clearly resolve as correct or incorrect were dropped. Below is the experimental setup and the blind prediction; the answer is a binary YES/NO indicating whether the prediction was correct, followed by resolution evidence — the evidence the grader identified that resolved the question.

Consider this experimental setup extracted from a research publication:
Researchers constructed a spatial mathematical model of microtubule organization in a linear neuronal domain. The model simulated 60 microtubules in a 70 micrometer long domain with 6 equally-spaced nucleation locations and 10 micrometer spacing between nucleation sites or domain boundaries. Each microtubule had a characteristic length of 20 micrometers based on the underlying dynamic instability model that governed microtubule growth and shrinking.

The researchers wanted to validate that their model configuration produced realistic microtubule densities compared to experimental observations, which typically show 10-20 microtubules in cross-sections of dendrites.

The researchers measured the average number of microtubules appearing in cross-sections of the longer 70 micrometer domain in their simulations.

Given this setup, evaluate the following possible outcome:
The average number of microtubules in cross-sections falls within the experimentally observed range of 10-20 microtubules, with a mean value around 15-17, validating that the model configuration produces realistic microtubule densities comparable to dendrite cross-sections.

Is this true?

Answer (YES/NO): NO